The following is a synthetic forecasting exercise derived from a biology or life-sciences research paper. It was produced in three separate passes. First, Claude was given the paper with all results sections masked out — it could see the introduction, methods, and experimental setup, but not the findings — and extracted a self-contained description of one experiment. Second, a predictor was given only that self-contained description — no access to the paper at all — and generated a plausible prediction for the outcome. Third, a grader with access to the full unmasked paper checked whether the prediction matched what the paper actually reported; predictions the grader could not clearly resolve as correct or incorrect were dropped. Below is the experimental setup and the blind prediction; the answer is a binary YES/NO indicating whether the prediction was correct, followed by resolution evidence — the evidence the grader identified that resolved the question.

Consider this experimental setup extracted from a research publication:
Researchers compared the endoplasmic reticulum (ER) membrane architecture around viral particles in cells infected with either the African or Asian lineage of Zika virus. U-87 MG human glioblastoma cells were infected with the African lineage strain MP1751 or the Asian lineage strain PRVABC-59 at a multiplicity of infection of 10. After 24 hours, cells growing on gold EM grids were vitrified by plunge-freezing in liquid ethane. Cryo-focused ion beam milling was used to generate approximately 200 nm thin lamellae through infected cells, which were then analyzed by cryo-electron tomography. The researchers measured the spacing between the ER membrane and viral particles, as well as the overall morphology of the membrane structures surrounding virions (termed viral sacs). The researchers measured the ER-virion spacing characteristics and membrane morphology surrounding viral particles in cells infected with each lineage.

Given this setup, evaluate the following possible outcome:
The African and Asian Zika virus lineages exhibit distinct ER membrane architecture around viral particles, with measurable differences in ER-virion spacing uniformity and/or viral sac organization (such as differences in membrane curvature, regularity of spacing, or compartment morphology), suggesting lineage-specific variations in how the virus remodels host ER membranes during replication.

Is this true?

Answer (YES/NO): YES